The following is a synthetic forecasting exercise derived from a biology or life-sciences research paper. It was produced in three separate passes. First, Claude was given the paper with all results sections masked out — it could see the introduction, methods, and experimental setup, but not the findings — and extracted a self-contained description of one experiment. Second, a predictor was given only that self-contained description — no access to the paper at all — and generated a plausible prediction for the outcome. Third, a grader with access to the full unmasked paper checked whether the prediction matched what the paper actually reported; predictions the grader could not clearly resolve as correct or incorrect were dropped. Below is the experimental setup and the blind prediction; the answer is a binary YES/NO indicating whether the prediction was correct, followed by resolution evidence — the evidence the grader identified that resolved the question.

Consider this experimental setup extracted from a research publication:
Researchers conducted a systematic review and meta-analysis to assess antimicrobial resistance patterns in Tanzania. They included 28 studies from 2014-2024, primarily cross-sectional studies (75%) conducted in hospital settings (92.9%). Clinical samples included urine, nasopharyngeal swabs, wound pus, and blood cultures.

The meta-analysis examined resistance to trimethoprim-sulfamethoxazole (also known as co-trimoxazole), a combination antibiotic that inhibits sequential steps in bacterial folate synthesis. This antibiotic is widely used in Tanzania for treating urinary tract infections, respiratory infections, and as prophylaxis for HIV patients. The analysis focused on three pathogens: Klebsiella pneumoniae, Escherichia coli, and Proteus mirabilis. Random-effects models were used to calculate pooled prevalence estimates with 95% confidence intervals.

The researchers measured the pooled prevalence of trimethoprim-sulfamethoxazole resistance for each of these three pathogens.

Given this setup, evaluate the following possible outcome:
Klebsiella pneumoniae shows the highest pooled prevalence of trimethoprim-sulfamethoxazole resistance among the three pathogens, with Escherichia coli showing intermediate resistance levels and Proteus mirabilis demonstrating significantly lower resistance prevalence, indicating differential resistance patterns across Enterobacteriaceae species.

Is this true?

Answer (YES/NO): NO